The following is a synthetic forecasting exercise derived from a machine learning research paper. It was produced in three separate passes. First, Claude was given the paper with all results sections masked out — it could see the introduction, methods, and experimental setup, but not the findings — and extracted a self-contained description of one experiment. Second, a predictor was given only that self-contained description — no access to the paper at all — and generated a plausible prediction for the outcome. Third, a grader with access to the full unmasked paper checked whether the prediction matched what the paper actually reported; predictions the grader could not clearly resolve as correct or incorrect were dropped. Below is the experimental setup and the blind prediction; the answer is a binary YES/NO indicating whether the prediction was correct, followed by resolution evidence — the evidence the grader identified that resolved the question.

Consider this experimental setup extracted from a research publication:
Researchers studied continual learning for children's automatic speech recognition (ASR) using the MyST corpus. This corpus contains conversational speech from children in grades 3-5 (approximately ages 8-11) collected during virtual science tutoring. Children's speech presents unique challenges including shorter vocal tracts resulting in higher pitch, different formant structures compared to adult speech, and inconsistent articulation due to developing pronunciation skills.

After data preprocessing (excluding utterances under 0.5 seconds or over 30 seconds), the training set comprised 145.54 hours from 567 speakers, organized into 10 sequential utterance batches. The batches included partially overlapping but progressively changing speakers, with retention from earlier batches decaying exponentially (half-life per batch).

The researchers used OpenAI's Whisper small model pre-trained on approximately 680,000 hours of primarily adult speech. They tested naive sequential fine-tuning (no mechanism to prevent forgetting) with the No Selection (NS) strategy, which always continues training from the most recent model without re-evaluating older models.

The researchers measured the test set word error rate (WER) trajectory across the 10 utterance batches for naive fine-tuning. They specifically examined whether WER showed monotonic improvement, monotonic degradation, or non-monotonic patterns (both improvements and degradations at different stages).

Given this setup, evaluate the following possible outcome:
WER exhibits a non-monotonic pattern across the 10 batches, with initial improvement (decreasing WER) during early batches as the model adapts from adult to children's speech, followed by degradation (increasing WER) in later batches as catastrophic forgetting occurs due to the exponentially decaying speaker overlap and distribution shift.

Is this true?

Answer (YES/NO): YES